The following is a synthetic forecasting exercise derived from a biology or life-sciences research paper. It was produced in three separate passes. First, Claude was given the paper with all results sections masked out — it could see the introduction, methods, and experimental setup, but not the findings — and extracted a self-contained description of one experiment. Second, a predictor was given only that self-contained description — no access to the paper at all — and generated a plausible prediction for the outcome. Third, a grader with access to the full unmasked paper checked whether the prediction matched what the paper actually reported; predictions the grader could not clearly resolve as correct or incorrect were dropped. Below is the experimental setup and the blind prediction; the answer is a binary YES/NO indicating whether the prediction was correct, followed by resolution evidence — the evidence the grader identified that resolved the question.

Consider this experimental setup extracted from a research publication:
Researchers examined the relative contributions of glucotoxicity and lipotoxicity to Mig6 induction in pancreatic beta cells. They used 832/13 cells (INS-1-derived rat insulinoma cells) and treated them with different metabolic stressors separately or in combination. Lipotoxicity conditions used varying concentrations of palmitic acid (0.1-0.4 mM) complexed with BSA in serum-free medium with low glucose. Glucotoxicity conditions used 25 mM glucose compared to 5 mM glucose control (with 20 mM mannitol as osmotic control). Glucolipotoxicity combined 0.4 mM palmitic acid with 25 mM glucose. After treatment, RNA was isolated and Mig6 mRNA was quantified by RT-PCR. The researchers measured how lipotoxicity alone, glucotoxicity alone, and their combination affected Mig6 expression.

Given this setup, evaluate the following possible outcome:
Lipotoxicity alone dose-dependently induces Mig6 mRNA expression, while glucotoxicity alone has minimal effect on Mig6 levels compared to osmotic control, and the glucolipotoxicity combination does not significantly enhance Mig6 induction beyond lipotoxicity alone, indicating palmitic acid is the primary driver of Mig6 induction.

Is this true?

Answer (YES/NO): NO